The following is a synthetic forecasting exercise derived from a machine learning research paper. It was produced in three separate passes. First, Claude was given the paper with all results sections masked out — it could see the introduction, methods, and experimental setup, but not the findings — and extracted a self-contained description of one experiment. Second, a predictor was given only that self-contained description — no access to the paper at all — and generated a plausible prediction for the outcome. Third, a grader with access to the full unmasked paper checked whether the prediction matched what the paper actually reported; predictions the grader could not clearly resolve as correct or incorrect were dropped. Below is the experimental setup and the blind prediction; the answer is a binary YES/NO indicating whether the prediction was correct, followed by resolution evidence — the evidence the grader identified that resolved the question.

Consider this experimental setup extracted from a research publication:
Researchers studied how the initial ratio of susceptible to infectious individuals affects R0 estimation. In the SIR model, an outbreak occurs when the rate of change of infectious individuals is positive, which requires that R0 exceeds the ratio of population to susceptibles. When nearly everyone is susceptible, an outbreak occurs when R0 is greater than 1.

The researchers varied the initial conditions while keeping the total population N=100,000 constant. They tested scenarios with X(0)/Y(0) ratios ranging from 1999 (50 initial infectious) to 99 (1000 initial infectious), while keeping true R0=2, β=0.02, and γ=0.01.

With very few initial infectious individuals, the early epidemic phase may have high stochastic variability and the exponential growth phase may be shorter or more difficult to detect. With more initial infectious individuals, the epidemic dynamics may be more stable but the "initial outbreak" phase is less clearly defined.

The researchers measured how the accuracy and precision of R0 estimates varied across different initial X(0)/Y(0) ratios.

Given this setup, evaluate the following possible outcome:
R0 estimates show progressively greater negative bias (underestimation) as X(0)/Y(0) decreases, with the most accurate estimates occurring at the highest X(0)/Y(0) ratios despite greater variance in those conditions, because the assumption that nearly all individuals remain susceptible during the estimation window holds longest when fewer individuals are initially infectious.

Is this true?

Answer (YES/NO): NO